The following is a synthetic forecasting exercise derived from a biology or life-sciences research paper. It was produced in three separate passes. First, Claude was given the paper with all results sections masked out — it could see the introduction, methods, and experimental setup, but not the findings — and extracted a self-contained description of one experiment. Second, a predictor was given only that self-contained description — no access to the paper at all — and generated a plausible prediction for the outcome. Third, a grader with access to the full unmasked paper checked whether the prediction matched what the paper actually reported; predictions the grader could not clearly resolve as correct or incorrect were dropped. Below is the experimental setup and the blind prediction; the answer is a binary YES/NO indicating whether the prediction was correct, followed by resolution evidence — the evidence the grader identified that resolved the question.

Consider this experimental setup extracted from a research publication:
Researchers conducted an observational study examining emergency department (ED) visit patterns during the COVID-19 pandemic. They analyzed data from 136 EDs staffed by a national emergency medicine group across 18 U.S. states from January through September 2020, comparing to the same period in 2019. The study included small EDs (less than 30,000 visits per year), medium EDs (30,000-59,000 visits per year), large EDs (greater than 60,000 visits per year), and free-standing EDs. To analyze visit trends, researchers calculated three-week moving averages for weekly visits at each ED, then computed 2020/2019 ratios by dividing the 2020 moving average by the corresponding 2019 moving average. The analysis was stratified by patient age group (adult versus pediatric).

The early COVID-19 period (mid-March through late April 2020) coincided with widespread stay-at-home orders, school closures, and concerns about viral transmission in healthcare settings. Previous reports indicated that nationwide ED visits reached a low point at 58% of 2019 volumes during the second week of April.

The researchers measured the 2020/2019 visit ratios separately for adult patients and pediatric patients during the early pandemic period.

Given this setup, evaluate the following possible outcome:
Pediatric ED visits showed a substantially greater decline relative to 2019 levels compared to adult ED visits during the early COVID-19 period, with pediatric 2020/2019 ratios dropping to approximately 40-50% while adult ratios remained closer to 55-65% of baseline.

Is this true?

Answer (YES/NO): NO